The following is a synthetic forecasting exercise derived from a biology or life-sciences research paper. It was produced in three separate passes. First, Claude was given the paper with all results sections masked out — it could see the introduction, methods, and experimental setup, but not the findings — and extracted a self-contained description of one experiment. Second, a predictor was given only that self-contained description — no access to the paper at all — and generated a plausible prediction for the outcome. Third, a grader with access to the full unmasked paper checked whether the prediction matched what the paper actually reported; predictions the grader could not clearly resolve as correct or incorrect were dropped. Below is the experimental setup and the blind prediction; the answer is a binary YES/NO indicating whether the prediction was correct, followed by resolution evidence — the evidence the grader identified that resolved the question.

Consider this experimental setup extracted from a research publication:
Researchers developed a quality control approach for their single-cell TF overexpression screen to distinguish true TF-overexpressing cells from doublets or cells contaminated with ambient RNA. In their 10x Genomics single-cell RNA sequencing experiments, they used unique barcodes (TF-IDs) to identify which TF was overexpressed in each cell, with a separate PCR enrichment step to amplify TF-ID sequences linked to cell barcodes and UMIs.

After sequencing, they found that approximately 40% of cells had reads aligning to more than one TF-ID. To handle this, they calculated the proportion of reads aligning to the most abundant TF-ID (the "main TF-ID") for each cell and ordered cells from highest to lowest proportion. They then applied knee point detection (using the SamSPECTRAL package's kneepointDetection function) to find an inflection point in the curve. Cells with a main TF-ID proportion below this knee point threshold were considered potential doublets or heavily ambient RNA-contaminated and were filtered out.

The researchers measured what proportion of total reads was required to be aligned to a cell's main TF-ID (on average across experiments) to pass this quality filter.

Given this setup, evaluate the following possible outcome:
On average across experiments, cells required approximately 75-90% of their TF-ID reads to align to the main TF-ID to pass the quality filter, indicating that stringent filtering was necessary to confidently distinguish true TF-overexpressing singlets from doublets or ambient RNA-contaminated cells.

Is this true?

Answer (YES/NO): YES